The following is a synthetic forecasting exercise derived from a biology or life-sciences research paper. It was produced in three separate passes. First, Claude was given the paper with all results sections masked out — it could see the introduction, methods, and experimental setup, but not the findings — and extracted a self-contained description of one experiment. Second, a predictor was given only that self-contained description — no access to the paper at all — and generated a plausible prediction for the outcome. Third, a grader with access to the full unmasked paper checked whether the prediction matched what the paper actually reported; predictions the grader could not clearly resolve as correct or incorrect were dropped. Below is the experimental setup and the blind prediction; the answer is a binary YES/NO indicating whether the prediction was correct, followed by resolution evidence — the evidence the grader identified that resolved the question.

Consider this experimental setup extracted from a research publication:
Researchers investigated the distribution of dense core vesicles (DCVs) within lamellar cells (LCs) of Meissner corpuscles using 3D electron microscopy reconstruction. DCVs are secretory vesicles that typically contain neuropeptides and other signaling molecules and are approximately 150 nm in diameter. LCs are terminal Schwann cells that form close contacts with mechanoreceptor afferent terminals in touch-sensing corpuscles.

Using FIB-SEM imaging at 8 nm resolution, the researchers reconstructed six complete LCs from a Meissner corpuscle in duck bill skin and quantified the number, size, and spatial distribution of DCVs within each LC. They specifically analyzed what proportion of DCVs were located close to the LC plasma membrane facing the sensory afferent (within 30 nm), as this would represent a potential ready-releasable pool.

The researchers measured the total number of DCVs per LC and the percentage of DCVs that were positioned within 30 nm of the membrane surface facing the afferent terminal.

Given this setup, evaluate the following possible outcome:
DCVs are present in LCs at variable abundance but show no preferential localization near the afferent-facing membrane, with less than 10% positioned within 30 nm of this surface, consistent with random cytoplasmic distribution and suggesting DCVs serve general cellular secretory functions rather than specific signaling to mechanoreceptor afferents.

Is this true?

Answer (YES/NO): NO